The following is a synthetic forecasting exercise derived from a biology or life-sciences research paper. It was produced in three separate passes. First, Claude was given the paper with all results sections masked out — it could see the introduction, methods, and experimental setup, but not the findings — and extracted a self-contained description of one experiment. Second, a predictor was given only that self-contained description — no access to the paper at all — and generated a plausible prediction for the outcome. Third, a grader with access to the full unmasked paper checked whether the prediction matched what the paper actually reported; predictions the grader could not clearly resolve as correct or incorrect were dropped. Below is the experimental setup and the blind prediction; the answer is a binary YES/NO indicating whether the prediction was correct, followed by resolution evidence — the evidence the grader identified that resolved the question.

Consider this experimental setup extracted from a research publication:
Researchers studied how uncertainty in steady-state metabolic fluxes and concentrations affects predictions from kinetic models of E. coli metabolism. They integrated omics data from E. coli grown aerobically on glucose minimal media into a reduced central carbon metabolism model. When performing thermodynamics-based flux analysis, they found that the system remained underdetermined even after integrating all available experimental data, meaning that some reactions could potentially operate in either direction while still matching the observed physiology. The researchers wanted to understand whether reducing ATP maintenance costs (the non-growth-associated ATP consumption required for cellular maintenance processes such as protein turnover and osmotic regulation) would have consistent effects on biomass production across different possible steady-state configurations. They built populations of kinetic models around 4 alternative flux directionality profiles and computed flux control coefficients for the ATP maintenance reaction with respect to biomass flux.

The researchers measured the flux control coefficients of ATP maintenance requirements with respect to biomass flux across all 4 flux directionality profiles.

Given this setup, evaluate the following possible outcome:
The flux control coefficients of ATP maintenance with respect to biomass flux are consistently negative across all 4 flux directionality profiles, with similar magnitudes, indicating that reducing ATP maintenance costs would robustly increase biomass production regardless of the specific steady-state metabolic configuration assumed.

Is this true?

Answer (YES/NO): YES